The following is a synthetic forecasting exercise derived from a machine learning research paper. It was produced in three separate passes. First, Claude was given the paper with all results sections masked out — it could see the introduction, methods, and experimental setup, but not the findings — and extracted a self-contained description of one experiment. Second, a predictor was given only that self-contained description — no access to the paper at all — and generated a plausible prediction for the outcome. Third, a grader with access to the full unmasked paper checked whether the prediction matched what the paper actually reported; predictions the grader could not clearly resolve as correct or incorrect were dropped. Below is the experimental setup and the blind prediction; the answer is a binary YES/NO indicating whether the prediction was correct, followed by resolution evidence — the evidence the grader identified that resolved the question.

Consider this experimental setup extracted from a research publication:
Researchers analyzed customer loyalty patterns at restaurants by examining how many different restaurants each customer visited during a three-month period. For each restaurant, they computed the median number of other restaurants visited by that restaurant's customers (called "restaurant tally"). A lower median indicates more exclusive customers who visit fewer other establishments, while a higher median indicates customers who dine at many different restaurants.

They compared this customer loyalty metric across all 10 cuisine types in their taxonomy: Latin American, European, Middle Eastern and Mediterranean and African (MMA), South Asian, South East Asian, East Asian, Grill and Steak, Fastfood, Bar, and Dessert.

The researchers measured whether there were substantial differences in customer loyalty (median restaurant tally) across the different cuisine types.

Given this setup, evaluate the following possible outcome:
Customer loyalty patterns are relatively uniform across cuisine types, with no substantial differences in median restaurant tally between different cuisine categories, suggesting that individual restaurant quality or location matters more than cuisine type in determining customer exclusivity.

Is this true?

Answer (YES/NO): YES